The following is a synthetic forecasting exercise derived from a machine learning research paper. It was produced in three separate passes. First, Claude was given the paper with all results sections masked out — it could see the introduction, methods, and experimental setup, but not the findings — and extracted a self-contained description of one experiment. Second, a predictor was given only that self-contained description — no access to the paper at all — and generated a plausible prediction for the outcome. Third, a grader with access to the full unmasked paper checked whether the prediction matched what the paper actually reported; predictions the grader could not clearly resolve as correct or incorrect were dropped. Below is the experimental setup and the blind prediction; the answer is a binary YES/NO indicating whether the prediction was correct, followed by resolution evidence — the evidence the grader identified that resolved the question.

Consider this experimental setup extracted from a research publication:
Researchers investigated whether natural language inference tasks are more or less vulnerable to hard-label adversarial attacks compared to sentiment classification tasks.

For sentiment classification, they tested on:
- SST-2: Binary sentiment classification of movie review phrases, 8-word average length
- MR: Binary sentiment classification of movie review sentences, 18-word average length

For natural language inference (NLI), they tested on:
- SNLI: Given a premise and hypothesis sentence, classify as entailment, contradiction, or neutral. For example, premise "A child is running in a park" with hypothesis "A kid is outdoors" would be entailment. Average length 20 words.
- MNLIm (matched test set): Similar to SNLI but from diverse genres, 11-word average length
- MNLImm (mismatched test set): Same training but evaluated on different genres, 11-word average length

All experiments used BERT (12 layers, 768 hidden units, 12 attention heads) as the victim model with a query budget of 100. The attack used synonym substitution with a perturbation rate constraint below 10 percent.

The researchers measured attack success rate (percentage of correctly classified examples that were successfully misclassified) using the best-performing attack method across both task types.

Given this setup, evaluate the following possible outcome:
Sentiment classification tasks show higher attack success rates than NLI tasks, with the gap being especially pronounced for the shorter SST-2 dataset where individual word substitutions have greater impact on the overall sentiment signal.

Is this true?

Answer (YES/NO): NO